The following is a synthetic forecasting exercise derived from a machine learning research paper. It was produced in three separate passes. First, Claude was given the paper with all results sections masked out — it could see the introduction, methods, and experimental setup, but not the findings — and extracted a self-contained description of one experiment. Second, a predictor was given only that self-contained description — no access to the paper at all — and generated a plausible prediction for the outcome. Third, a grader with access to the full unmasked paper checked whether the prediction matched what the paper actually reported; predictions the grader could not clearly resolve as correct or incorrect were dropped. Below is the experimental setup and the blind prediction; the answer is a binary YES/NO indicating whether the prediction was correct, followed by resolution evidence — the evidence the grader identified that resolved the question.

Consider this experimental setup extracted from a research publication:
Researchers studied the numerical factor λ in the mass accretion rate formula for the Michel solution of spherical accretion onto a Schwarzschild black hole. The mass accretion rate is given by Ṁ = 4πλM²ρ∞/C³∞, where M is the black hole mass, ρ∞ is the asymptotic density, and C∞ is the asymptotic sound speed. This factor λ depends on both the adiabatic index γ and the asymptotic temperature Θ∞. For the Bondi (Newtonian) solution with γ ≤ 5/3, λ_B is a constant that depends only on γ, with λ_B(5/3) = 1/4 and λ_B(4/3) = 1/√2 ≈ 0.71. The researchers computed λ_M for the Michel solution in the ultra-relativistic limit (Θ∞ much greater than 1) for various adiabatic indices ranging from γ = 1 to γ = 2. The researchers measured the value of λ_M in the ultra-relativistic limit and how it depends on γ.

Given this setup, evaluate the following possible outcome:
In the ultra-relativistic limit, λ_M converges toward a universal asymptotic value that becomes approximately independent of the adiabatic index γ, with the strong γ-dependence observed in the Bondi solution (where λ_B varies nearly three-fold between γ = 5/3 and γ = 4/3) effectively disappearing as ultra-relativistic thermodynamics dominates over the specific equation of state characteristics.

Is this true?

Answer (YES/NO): NO